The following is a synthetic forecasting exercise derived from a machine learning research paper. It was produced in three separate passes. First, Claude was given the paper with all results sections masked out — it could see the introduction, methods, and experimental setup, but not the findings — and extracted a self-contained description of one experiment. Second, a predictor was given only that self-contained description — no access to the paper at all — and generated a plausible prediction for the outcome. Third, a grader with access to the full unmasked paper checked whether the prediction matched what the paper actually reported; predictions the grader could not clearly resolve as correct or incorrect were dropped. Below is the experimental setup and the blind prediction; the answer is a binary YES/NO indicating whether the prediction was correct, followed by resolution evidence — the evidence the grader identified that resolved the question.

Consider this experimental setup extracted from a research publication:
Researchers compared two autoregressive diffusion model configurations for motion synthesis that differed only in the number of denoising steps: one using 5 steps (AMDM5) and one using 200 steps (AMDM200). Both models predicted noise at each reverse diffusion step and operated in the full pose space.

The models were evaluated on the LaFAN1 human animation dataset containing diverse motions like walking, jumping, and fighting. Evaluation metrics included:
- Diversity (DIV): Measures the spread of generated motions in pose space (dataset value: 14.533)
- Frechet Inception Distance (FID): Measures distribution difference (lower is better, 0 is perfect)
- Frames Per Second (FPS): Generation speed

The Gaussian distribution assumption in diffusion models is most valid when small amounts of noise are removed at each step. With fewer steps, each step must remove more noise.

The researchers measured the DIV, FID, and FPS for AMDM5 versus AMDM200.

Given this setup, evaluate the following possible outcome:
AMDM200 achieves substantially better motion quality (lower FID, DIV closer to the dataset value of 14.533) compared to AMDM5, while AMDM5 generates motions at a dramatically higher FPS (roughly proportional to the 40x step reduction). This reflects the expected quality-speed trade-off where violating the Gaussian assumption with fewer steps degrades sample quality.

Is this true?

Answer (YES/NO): YES